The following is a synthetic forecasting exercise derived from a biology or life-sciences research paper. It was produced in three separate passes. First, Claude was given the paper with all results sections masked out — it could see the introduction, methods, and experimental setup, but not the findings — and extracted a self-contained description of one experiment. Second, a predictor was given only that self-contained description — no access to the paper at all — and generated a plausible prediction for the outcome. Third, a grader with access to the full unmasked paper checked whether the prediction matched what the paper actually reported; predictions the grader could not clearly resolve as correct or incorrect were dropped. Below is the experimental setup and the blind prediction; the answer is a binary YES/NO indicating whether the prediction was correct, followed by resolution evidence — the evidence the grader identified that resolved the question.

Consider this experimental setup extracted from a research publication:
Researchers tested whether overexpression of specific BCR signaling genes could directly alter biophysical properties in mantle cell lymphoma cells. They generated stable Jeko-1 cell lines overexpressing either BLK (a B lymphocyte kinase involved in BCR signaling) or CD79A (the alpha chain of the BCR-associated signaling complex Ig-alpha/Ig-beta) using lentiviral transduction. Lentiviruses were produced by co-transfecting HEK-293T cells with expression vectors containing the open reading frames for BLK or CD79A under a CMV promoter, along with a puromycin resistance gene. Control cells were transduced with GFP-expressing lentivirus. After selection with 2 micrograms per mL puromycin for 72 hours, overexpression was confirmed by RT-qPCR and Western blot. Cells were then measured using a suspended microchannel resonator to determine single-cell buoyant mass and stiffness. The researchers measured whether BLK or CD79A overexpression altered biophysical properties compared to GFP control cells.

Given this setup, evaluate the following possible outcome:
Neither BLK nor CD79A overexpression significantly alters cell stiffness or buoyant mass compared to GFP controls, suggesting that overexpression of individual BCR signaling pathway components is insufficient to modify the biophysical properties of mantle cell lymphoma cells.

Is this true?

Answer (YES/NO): NO